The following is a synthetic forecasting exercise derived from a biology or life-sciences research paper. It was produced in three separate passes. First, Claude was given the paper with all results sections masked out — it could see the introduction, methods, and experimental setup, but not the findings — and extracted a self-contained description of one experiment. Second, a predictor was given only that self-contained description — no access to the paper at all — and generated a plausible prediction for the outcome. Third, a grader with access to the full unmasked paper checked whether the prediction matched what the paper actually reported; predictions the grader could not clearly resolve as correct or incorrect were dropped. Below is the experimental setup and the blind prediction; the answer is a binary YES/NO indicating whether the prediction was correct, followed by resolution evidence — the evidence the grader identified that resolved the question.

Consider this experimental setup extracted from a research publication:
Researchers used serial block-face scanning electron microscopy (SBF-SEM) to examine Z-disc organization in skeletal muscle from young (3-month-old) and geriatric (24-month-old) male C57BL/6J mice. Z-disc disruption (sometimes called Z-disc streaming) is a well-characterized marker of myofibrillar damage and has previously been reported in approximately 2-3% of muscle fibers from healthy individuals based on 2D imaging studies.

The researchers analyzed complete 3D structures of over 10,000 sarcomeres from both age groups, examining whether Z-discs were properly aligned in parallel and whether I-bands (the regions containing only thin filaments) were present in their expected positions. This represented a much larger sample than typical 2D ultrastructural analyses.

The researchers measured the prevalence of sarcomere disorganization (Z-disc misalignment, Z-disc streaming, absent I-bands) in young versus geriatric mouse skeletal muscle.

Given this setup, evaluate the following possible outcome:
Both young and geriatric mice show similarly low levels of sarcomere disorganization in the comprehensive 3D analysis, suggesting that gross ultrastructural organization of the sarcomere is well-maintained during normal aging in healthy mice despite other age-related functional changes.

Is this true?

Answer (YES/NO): YES